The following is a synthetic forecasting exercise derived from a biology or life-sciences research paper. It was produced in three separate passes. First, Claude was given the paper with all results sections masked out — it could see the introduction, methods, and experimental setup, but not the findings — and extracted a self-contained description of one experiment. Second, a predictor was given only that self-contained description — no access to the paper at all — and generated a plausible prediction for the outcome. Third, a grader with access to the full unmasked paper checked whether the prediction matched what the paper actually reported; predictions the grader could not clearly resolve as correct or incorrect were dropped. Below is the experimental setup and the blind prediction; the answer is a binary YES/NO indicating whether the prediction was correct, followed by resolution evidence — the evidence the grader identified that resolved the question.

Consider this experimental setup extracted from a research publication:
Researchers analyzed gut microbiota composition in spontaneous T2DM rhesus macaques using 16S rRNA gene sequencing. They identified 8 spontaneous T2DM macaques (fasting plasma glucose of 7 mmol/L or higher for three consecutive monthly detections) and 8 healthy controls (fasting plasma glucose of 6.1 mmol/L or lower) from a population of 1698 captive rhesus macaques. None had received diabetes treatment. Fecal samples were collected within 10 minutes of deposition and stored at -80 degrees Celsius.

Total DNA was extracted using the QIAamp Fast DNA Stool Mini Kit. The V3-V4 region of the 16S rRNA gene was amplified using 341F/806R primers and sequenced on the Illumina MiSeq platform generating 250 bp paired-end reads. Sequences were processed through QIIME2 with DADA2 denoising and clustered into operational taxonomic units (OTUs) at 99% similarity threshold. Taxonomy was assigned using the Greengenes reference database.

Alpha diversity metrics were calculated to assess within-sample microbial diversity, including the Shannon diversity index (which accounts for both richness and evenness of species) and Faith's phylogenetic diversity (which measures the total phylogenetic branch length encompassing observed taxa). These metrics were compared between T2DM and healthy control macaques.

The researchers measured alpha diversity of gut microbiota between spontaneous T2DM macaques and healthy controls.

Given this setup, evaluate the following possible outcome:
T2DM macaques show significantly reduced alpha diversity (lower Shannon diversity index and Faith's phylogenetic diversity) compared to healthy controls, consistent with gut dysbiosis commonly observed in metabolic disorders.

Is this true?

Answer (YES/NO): NO